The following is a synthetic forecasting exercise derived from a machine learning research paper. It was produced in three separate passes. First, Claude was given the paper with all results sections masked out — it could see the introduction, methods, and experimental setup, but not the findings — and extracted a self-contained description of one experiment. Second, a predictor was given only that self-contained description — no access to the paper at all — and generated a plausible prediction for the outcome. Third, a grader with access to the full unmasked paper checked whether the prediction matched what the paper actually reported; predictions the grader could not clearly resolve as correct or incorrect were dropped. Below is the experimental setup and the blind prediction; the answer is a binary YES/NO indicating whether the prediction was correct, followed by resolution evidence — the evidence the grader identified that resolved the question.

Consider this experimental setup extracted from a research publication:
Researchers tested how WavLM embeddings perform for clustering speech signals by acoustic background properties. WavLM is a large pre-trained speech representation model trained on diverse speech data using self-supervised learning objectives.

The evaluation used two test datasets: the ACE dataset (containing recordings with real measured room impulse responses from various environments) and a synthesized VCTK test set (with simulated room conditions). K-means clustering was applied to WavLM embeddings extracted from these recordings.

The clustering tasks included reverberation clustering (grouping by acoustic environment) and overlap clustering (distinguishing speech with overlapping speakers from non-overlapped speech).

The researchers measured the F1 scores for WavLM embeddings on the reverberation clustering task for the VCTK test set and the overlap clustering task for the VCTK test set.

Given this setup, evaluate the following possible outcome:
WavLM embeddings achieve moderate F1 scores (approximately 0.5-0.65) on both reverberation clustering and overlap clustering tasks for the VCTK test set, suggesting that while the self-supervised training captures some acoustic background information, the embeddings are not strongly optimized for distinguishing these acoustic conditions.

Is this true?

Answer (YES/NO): NO